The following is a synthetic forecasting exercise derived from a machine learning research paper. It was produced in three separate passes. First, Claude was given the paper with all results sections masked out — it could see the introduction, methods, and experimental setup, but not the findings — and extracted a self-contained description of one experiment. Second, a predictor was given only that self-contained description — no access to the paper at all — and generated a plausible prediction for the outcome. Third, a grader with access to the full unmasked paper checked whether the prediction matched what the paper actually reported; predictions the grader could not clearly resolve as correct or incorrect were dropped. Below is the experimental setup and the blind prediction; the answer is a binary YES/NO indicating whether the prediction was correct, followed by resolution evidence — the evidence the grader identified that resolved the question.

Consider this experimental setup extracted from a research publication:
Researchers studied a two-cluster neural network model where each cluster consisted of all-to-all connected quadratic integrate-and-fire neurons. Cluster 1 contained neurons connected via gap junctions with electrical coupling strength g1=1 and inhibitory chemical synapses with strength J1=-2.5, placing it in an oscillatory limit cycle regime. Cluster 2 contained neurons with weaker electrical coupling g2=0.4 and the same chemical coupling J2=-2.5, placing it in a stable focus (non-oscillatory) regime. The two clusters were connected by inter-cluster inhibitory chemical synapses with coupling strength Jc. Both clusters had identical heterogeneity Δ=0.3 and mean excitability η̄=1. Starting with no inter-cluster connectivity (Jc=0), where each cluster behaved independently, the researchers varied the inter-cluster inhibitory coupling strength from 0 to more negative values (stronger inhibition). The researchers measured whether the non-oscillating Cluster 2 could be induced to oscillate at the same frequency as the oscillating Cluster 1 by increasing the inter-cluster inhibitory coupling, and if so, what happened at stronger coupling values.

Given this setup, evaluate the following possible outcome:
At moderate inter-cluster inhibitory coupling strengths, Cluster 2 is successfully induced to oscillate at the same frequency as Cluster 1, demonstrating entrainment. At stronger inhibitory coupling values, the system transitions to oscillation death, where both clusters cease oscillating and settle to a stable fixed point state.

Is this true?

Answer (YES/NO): YES